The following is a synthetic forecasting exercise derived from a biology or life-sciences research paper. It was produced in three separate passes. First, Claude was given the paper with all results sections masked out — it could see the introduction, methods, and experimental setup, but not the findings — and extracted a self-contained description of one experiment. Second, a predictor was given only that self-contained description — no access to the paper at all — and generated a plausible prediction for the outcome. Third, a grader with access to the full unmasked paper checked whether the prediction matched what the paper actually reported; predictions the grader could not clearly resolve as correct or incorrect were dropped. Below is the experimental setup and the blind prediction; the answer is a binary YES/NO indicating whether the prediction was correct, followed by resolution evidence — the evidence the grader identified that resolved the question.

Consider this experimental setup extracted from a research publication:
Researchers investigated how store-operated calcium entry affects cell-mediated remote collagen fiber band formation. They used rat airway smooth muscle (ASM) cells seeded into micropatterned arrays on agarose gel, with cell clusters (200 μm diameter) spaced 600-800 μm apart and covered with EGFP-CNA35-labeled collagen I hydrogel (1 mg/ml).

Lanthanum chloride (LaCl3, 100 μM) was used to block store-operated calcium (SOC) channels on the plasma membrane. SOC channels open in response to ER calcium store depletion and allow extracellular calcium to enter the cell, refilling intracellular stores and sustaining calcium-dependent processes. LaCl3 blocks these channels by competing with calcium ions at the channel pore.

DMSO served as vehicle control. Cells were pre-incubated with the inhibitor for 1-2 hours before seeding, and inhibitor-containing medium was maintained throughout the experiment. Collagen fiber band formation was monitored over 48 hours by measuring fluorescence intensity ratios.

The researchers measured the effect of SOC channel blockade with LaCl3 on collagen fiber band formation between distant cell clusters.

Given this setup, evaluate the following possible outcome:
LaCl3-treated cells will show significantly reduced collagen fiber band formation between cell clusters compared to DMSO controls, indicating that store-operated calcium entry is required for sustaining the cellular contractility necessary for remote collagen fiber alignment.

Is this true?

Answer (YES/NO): NO